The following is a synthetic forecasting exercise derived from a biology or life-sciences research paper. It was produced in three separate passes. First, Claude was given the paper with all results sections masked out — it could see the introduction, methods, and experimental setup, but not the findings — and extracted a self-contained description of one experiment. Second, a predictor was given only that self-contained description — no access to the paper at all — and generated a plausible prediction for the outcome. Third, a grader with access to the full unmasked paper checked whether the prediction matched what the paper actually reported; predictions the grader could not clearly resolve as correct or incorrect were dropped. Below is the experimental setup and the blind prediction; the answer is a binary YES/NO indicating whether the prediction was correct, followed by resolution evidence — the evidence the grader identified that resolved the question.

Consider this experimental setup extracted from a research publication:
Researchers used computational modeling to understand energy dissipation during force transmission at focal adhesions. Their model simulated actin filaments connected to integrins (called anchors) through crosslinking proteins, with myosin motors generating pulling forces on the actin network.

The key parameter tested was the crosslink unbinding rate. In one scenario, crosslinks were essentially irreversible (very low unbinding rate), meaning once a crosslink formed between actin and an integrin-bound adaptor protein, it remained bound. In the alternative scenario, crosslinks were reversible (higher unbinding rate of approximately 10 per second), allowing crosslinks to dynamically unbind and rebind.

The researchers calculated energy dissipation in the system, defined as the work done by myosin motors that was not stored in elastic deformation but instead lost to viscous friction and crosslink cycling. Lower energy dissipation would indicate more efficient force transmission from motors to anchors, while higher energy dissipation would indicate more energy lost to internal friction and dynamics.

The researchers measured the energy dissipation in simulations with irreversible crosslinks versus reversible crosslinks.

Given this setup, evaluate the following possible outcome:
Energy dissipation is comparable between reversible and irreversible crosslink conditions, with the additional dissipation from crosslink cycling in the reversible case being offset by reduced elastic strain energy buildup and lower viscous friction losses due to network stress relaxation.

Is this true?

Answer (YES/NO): NO